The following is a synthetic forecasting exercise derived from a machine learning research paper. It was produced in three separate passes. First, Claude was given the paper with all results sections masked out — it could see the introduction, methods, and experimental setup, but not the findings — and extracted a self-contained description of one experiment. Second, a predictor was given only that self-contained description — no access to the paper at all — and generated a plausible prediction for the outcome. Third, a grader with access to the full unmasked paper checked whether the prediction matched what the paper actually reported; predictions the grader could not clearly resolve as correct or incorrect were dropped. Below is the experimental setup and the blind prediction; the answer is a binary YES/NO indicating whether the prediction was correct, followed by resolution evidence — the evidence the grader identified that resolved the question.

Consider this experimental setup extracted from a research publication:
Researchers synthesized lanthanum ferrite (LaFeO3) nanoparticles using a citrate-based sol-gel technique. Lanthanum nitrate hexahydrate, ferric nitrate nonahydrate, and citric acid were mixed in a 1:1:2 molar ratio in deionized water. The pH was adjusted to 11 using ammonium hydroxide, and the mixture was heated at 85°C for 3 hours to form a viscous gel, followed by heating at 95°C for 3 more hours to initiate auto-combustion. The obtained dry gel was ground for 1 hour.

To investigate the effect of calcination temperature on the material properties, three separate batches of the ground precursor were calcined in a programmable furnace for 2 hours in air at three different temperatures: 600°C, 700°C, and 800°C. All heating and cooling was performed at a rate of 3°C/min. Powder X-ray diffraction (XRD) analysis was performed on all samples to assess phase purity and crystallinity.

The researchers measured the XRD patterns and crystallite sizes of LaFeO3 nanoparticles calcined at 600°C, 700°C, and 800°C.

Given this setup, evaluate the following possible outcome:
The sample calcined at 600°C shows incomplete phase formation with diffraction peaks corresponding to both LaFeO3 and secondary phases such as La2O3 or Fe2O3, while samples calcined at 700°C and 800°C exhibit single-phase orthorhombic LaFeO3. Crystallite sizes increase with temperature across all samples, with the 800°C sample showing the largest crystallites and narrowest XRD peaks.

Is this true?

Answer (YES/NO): NO